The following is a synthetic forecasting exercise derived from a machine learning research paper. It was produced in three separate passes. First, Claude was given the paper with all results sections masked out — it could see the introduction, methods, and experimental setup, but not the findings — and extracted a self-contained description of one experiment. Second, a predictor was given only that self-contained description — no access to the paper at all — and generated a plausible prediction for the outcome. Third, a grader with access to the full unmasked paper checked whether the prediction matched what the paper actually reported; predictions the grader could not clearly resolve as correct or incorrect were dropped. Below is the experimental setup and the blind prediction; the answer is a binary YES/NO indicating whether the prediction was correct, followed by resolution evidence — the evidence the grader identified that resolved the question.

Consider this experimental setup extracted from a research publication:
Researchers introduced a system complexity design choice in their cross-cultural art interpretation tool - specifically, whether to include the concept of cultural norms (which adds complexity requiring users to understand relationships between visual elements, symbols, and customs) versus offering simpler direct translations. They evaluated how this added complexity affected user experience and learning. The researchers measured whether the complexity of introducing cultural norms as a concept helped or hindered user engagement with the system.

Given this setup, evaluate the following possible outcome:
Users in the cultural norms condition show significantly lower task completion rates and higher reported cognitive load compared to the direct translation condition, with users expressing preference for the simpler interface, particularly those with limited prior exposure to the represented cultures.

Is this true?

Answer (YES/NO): NO